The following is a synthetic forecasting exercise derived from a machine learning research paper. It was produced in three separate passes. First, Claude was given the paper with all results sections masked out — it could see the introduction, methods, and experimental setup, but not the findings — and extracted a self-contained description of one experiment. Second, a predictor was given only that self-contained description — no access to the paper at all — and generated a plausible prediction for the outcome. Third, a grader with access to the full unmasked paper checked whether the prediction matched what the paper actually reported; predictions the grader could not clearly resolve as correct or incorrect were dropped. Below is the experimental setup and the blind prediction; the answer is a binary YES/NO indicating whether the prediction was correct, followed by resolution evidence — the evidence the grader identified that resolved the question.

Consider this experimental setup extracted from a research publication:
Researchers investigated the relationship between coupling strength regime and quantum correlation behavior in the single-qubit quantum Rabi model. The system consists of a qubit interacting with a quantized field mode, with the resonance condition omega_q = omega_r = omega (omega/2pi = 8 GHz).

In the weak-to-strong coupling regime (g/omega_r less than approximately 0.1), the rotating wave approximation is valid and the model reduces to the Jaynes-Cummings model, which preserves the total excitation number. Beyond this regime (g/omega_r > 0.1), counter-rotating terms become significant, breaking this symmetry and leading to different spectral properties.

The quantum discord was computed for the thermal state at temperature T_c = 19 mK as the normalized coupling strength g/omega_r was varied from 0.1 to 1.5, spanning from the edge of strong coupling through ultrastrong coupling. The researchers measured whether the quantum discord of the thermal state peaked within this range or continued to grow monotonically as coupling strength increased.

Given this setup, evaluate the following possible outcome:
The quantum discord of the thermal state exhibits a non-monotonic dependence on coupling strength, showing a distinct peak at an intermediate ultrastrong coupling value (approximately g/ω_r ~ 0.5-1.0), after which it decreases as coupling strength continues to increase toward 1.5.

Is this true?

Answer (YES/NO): YES